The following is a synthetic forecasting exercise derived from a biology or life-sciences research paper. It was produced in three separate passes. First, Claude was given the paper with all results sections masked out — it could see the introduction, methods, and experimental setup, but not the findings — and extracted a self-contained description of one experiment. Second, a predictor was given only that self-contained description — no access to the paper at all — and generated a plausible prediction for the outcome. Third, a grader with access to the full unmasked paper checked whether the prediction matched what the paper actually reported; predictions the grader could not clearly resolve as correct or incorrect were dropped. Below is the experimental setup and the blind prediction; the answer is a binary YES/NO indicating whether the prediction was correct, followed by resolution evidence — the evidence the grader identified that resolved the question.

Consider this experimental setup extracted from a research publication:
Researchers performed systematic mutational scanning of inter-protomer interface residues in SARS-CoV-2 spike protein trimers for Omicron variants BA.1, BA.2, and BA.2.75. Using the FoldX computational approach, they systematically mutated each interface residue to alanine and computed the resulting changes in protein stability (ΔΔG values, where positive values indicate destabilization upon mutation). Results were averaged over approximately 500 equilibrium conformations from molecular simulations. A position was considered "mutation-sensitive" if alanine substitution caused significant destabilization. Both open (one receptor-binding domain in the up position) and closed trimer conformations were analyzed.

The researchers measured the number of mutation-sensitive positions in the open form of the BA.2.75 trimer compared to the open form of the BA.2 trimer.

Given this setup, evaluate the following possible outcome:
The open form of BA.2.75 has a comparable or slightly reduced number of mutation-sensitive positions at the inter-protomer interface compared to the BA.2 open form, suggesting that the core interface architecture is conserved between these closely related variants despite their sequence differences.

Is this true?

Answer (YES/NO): NO